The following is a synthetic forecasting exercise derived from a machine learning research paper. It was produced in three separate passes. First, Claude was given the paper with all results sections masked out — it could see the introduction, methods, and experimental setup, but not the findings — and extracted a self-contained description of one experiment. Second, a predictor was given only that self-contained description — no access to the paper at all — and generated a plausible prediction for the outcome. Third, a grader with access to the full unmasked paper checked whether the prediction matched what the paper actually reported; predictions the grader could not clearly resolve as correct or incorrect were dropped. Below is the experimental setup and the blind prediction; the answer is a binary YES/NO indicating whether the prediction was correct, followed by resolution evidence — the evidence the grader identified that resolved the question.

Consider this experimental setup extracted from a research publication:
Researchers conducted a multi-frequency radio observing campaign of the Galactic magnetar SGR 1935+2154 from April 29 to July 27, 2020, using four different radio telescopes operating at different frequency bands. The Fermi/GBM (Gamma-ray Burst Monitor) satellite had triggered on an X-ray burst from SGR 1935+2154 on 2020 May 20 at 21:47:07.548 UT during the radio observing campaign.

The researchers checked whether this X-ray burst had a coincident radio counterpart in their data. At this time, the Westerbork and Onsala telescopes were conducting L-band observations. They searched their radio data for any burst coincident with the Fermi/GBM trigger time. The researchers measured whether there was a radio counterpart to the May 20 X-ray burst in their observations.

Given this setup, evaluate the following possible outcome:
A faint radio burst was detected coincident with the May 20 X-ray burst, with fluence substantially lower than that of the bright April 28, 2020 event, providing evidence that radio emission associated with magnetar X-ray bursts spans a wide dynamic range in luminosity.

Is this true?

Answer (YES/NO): NO